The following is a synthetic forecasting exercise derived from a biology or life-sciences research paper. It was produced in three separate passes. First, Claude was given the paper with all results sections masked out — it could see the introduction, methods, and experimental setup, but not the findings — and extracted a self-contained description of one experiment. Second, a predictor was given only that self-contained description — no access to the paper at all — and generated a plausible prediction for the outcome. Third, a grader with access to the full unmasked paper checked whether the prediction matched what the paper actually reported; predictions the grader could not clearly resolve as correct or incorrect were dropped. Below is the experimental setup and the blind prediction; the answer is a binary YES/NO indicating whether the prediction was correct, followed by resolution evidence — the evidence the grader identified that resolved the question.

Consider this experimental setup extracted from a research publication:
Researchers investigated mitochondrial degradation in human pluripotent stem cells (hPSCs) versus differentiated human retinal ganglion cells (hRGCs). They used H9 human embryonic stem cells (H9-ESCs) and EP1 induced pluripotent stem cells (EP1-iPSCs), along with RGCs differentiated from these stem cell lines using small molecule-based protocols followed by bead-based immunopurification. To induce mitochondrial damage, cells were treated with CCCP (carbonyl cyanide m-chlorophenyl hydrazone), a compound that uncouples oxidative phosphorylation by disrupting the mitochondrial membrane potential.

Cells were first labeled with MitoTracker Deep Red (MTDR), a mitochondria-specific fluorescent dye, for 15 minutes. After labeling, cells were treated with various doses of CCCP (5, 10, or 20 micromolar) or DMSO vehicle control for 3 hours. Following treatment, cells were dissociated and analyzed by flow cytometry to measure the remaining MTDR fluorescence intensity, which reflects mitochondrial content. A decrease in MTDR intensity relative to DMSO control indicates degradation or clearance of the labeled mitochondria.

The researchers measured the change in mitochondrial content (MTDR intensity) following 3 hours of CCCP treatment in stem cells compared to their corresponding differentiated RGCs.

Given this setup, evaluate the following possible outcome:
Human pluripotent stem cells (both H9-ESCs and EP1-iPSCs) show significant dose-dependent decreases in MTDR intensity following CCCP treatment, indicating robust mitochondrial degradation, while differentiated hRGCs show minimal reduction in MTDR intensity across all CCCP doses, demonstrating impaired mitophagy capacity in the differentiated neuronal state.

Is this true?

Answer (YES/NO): NO